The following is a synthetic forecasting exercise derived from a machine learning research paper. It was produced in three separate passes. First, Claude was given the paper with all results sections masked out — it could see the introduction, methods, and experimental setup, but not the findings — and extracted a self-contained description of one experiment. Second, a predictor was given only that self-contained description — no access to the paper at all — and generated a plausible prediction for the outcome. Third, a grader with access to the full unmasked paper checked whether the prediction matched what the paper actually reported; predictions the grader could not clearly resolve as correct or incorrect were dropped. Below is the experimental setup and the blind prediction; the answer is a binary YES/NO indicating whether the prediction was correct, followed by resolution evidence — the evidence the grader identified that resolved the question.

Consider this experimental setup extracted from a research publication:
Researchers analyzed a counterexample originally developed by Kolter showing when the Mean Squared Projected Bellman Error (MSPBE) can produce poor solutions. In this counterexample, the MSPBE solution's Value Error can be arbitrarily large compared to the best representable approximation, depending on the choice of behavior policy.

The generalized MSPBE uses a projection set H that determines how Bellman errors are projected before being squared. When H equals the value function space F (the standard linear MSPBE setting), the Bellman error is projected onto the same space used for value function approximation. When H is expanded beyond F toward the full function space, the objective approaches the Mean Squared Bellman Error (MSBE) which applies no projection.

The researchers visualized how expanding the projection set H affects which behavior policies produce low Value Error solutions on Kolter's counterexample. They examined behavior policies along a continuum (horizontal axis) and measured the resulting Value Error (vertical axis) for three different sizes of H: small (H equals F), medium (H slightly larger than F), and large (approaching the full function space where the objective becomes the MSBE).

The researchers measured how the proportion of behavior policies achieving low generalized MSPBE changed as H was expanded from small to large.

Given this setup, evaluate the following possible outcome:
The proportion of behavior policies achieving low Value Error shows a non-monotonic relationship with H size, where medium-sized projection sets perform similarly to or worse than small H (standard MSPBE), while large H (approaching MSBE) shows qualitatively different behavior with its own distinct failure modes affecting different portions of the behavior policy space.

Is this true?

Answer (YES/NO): NO